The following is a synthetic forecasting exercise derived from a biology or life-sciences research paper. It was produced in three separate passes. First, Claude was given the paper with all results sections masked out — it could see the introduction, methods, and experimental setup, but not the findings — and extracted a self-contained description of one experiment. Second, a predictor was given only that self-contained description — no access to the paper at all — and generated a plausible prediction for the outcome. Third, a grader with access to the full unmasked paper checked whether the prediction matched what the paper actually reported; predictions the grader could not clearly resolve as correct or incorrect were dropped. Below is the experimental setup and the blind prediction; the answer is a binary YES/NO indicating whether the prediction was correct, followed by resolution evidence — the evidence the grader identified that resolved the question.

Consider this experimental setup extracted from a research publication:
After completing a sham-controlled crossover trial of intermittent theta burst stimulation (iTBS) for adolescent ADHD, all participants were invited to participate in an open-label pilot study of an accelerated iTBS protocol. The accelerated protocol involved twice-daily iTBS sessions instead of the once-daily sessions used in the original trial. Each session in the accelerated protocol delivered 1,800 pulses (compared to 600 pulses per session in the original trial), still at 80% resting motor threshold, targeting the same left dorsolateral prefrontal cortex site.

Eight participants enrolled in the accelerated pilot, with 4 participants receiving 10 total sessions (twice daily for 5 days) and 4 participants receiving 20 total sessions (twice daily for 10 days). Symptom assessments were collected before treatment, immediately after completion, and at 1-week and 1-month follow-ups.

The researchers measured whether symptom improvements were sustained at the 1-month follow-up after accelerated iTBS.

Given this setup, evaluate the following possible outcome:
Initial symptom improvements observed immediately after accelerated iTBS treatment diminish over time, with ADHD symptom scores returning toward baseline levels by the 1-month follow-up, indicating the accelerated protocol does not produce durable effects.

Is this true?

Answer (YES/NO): NO